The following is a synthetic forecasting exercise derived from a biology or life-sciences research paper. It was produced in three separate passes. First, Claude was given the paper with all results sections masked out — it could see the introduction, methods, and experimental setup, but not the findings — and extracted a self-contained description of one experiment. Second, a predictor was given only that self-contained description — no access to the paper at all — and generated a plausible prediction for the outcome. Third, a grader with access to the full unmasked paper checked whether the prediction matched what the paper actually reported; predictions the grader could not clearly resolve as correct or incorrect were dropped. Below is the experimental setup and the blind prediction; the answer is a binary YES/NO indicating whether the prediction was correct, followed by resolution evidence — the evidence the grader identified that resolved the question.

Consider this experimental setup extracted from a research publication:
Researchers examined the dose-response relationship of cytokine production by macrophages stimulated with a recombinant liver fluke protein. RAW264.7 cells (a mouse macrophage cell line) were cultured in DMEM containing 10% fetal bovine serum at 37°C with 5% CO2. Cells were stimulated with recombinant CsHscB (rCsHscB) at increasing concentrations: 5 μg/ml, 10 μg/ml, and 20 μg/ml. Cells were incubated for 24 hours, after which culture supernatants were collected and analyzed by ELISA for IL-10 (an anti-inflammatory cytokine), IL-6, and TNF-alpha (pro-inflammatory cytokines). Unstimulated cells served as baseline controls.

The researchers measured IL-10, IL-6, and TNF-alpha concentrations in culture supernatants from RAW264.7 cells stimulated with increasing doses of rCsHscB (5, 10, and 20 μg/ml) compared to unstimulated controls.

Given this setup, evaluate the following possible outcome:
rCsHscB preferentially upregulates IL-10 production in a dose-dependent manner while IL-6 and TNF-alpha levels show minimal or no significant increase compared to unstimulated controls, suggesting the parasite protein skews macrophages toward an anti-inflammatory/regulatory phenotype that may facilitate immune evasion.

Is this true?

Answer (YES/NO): NO